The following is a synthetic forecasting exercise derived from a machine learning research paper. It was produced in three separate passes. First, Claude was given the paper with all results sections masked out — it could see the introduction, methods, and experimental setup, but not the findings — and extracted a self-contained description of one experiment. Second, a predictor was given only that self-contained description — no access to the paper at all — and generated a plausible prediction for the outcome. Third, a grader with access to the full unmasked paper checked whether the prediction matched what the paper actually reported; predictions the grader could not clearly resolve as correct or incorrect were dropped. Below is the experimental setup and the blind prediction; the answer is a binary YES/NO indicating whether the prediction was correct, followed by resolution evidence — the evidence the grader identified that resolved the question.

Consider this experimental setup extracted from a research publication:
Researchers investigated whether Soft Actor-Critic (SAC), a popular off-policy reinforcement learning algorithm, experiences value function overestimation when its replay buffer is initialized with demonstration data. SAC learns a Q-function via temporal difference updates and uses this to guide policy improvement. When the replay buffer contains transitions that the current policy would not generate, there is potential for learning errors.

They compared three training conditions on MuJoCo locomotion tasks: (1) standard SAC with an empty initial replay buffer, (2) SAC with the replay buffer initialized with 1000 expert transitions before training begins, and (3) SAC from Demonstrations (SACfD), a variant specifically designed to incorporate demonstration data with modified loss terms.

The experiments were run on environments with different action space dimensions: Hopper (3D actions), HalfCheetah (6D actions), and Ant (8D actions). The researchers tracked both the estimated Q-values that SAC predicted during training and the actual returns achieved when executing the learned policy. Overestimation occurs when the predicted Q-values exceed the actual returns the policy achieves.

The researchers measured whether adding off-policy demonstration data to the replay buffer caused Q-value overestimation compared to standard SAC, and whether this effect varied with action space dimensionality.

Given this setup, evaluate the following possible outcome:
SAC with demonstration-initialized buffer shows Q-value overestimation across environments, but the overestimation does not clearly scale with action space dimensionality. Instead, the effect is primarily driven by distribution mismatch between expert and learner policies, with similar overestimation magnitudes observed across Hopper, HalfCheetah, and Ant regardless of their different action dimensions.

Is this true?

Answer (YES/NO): NO